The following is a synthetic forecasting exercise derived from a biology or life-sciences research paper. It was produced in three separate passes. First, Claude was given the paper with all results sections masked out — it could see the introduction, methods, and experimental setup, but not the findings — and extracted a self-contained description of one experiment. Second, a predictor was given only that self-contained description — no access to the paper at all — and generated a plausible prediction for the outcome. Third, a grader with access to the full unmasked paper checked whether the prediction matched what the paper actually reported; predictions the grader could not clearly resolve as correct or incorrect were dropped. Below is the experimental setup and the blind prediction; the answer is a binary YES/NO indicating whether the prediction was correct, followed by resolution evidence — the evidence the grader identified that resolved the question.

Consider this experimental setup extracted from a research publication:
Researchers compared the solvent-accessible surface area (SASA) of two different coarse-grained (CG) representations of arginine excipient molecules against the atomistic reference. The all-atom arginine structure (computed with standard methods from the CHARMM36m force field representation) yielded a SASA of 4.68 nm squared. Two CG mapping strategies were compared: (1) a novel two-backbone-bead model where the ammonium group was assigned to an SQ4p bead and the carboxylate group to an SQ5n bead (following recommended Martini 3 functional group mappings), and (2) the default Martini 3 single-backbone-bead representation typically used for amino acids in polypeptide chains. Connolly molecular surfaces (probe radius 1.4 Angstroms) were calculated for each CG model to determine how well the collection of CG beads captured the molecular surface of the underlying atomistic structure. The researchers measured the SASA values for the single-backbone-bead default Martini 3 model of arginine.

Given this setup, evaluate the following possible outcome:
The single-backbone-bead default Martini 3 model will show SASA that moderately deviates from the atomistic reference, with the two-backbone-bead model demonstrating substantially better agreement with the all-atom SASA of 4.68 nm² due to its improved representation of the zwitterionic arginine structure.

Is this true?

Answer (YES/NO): NO